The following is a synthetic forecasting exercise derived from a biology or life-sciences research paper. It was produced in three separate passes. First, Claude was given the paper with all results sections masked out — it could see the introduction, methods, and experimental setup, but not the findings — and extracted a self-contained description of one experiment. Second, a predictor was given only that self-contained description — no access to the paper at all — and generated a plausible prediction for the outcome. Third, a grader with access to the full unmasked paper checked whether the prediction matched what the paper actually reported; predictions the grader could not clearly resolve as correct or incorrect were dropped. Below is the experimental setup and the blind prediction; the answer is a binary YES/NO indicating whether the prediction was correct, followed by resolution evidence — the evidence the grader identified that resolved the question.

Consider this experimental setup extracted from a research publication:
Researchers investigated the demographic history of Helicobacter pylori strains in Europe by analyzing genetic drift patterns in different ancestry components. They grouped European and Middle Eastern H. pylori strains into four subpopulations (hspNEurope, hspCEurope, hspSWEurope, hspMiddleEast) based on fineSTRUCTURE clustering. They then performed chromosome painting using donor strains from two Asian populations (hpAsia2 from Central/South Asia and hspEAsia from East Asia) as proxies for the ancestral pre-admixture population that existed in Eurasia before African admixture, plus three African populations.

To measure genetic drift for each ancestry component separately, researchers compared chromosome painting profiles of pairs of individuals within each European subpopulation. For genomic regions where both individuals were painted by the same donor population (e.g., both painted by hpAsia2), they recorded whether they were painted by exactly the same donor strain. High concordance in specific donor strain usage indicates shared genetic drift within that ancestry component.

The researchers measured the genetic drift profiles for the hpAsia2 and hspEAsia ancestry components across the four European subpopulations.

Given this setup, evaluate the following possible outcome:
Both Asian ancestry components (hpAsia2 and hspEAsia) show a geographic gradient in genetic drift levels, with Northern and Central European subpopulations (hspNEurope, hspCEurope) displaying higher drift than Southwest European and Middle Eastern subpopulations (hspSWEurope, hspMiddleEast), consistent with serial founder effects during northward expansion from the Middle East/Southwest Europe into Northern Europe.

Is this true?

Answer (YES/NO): NO